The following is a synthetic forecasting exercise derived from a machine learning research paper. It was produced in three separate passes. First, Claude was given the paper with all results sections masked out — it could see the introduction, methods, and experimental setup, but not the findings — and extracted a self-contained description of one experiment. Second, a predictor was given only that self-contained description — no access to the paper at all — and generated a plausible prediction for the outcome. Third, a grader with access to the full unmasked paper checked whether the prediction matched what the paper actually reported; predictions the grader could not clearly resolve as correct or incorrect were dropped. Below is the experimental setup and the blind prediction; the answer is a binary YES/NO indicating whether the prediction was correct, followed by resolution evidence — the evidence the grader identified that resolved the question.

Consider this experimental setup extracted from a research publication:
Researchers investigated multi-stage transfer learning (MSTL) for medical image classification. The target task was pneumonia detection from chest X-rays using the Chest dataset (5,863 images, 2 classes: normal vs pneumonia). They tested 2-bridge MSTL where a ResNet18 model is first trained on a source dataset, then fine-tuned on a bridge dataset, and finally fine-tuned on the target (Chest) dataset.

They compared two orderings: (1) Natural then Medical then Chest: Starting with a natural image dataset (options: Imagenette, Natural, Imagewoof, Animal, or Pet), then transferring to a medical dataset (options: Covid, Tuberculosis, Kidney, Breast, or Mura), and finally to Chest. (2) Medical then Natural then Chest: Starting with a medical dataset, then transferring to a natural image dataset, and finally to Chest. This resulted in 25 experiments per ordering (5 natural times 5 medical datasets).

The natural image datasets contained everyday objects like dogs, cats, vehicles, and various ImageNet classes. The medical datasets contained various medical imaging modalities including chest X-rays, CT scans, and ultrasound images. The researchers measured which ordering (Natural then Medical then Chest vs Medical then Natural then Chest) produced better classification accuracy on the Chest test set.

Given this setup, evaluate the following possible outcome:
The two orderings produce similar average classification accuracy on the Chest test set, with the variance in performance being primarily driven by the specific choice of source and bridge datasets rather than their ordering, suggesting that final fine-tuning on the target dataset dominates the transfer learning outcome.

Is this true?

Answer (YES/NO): NO